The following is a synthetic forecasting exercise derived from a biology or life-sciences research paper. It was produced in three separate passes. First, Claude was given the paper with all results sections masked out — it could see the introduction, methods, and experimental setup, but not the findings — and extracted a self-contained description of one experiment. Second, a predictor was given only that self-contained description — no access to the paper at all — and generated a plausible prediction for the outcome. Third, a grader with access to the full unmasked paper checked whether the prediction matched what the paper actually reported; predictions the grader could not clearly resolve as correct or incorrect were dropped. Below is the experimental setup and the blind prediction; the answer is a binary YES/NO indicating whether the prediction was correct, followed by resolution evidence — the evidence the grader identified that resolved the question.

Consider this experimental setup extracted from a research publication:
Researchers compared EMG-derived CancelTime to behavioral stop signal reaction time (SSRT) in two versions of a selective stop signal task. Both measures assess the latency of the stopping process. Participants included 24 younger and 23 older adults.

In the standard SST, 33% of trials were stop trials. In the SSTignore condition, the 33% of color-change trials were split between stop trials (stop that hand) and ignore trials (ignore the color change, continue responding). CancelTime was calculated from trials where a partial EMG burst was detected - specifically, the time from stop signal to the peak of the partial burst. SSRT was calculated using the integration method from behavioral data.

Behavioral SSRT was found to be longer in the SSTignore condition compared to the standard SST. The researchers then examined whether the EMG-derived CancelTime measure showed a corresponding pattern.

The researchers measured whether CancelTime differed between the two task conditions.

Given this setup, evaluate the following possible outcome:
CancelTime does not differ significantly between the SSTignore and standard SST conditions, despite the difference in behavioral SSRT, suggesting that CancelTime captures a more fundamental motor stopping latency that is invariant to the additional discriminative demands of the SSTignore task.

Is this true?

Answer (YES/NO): NO